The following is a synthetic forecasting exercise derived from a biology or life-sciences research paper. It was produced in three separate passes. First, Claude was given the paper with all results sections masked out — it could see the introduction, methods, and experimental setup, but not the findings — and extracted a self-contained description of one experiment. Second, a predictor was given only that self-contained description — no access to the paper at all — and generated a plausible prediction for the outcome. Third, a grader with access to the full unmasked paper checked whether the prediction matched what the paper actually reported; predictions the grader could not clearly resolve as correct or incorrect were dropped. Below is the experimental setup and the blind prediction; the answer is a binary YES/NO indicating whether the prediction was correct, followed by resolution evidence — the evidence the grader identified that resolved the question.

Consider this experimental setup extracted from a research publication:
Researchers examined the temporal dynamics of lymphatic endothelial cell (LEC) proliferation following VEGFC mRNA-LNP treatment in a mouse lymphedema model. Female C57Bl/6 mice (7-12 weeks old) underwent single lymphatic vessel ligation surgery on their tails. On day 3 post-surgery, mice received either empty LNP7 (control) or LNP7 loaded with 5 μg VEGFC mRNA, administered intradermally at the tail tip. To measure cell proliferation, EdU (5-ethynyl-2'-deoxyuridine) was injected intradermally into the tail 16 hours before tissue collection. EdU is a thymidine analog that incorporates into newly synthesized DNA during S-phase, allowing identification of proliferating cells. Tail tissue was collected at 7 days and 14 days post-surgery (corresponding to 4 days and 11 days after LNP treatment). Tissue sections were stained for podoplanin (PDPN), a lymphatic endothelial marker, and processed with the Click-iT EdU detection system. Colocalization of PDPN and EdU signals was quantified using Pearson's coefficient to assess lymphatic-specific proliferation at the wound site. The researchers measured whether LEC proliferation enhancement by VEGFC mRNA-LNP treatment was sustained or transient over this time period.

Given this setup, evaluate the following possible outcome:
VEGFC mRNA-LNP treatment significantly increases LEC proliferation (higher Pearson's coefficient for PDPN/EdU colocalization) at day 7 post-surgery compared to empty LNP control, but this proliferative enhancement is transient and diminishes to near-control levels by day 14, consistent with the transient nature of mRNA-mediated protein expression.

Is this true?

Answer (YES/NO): YES